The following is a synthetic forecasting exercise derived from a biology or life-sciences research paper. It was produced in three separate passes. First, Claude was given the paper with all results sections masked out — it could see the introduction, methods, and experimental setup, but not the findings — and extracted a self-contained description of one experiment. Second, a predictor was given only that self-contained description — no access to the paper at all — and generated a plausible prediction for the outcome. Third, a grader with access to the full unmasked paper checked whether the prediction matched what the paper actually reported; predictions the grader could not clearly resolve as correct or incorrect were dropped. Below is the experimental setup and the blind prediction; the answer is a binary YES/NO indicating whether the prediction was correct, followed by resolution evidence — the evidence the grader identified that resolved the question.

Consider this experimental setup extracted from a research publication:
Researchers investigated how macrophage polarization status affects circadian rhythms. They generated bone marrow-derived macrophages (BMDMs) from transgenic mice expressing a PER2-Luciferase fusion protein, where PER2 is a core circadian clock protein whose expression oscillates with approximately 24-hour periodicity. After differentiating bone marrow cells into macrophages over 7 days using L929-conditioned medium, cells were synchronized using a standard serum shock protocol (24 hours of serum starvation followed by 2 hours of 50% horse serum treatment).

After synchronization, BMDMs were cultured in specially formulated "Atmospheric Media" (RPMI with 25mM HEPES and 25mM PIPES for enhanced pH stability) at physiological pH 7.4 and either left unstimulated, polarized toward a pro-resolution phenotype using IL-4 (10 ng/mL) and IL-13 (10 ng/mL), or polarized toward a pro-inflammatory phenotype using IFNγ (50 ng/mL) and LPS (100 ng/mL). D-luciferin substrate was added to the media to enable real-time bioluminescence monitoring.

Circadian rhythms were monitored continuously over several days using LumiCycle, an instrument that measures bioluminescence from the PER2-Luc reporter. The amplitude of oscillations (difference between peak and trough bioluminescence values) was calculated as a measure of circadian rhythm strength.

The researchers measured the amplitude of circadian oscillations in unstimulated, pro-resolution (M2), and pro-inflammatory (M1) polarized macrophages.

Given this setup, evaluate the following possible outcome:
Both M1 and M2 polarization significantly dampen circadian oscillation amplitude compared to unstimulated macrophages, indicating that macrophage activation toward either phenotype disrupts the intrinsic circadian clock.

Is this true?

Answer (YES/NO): NO